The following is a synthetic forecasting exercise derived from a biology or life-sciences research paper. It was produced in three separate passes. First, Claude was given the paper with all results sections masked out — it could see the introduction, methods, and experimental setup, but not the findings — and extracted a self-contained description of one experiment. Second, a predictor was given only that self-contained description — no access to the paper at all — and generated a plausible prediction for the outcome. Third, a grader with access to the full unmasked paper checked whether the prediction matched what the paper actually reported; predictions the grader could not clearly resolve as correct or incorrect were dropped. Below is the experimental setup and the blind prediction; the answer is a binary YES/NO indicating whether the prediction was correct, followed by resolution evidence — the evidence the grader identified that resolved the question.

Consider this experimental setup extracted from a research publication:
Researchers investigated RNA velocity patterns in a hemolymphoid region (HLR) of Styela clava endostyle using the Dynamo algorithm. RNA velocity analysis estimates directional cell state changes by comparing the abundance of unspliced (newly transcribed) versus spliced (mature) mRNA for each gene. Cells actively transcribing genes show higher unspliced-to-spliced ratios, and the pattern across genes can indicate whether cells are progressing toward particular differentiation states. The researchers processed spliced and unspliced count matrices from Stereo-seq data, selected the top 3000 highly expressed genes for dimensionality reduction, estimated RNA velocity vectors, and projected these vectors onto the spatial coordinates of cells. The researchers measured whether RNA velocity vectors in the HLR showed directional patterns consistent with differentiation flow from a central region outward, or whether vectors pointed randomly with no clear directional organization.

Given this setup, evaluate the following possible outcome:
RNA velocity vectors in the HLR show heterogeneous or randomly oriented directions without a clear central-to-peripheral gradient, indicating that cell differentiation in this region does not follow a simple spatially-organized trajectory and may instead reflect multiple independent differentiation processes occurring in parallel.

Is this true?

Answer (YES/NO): NO